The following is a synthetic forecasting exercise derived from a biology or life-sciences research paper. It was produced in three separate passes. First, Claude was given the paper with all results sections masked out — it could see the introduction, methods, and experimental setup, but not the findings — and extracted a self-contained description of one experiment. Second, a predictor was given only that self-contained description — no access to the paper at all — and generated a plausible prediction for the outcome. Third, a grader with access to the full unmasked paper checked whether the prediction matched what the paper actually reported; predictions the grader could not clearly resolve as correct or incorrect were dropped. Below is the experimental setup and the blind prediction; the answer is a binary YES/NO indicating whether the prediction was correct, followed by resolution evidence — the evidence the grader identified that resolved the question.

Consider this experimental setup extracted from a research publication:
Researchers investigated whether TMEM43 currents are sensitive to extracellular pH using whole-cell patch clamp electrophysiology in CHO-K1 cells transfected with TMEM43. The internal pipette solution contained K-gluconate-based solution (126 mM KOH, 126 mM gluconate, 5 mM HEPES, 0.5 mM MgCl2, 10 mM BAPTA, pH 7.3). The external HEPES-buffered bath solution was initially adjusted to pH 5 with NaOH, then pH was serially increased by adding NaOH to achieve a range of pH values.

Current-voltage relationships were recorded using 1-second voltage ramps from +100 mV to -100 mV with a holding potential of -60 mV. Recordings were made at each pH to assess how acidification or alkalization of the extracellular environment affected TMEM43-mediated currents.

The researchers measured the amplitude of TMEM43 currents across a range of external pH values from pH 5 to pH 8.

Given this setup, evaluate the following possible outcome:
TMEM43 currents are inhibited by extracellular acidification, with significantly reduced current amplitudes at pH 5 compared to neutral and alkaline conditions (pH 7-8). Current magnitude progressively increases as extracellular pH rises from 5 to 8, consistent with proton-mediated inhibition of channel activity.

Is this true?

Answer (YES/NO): YES